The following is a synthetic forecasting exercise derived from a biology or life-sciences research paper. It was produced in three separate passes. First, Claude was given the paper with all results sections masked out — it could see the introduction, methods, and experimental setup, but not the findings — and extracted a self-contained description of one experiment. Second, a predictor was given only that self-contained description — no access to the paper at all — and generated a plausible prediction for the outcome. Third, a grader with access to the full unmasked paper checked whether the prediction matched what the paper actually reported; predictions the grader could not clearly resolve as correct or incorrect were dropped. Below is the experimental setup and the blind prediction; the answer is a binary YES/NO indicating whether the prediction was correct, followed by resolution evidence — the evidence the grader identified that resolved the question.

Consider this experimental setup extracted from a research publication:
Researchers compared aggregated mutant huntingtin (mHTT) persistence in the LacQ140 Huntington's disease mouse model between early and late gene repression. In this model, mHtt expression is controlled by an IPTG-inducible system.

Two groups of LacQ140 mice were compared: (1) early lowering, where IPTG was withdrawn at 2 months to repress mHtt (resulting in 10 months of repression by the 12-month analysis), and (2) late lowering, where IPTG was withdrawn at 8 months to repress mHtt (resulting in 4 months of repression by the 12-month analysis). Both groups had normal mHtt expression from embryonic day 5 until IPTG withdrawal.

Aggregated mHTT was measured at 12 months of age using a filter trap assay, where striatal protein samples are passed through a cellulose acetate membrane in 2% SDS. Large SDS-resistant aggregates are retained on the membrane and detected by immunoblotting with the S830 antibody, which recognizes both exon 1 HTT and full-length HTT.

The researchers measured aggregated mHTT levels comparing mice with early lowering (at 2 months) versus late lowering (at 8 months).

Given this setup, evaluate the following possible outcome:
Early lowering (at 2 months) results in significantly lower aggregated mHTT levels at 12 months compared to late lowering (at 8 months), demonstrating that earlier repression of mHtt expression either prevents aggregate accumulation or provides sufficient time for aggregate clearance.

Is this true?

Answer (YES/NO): YES